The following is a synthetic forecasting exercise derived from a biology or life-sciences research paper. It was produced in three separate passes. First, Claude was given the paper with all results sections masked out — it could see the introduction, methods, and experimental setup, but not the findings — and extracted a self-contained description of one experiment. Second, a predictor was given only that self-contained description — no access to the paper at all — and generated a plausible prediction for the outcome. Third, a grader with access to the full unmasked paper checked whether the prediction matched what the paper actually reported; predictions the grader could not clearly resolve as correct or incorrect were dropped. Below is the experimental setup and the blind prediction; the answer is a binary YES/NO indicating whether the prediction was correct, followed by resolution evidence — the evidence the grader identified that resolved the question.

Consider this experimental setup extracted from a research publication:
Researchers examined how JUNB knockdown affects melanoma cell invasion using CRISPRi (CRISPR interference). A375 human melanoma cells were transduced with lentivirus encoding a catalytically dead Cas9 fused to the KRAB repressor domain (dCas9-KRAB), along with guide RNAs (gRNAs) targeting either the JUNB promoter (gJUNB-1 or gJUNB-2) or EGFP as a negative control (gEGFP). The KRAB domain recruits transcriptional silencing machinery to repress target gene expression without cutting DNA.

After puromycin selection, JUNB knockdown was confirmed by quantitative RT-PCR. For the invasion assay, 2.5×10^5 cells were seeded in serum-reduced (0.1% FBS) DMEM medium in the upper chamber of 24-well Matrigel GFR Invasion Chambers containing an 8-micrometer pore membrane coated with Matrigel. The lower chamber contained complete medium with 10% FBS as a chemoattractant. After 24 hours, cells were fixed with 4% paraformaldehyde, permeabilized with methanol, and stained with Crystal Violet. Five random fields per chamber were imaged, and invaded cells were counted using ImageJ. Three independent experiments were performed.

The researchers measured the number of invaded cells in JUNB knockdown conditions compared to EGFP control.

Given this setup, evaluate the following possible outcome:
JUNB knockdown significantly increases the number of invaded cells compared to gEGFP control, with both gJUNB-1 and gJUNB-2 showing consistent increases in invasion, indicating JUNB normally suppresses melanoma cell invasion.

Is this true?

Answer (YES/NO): YES